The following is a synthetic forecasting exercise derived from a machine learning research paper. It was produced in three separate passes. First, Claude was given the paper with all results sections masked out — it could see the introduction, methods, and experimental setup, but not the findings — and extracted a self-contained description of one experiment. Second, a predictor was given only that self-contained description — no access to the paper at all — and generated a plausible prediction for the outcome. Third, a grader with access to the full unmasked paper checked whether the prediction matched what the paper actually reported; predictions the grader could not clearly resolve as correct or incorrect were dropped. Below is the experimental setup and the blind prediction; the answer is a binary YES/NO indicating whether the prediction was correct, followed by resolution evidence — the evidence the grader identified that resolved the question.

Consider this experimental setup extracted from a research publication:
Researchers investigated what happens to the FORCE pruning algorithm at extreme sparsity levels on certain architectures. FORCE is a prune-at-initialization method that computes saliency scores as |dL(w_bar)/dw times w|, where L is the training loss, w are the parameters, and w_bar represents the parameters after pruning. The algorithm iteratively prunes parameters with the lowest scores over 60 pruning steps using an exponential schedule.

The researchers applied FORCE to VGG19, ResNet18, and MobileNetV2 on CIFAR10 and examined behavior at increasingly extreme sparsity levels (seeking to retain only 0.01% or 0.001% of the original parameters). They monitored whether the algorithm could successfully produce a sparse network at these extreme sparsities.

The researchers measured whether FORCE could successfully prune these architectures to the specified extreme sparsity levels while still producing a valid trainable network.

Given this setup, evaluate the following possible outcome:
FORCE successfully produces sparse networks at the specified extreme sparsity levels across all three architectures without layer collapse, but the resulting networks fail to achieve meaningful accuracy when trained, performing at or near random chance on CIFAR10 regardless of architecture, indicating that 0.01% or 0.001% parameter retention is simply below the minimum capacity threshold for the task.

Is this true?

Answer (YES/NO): NO